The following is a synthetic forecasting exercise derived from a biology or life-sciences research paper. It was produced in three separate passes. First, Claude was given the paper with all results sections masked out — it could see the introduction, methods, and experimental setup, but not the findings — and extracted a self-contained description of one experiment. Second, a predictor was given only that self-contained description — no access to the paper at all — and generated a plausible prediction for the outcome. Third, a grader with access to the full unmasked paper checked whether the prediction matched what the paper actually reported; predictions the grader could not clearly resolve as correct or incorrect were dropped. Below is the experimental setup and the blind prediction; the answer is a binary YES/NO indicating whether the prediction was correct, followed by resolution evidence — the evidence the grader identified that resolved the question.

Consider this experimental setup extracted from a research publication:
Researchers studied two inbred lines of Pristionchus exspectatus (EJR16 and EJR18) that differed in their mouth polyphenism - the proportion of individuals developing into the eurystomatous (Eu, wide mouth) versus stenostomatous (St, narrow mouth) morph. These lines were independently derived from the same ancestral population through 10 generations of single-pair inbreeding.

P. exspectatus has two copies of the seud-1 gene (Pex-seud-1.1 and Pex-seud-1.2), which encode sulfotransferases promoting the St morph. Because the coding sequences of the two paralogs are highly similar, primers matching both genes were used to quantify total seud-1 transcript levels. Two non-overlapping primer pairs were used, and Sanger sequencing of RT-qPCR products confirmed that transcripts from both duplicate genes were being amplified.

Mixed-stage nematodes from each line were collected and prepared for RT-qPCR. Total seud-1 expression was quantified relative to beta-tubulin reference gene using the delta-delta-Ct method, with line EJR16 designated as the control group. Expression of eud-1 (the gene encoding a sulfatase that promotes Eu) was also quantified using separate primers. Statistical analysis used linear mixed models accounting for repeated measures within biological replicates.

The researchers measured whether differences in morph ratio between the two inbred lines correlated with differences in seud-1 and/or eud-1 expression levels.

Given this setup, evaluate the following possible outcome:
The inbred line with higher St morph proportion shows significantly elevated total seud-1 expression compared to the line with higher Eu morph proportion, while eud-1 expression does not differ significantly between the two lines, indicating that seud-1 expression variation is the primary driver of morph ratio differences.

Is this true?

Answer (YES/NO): YES